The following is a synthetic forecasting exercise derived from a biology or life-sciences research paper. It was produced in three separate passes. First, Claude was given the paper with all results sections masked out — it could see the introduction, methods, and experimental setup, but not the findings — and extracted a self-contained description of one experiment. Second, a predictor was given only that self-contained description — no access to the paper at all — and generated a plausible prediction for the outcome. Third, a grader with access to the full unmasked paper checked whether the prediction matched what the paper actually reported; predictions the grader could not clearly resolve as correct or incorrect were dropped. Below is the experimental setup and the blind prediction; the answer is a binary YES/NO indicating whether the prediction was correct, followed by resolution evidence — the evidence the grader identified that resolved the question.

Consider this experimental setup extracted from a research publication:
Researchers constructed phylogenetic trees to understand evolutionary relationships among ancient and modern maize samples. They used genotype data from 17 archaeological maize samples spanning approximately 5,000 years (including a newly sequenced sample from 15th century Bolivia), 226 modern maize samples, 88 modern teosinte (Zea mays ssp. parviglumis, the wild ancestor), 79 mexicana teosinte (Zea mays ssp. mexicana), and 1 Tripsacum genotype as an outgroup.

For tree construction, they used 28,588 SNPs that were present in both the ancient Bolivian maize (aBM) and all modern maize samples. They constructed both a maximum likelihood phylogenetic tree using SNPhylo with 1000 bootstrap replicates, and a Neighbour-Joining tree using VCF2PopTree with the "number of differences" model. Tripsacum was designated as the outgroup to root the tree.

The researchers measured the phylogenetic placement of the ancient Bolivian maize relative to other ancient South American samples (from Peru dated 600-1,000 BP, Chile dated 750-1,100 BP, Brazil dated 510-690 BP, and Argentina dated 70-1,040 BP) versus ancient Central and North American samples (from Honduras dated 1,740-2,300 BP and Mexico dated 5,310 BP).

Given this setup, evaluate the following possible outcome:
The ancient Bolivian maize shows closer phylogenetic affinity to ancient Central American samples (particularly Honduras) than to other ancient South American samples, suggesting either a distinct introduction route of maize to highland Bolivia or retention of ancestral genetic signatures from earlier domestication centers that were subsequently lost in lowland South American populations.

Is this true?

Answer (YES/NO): NO